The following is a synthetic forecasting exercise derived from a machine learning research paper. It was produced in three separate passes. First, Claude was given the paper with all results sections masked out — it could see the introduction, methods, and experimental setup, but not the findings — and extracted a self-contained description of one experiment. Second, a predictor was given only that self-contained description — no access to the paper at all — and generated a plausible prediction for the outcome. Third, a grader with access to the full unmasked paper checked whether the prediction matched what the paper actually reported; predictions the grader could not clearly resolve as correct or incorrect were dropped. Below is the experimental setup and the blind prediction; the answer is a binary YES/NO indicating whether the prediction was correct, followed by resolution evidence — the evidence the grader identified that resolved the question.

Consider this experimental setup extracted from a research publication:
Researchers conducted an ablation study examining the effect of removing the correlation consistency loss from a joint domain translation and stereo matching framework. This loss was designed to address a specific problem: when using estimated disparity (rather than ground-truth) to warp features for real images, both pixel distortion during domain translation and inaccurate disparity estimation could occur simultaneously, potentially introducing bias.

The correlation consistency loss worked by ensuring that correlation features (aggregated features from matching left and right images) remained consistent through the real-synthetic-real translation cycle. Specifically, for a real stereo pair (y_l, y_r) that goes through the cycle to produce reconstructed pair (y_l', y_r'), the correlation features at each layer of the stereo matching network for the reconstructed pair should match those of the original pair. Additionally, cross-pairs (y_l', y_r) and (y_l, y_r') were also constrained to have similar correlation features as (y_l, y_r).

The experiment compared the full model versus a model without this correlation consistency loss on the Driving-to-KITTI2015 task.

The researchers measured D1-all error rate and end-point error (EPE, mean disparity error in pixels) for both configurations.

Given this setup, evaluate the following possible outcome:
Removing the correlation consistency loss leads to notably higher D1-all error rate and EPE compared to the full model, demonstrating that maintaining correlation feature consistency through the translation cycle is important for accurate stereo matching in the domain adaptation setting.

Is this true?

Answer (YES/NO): NO